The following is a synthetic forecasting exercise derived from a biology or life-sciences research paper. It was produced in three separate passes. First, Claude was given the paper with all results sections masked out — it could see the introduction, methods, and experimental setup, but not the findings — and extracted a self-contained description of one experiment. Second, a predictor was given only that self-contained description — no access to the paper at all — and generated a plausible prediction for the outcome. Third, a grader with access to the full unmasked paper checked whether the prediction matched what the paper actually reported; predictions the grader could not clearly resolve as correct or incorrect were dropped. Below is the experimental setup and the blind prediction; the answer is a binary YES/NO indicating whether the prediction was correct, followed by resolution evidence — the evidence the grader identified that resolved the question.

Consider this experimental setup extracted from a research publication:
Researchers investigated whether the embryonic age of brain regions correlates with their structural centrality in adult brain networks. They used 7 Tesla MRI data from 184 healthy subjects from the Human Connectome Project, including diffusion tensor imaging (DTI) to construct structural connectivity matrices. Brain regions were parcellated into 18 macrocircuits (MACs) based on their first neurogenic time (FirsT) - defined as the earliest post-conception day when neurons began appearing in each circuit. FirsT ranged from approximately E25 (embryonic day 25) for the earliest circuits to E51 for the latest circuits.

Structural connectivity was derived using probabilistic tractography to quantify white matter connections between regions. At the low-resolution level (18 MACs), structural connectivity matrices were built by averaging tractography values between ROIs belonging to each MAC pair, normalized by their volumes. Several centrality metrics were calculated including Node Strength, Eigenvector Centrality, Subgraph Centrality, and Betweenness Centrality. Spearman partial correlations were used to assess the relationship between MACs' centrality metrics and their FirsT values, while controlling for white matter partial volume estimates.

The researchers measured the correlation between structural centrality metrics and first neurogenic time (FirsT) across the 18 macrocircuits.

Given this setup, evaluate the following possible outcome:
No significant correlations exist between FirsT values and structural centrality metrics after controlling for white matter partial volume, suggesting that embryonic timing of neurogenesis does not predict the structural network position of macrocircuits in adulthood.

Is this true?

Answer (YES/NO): NO